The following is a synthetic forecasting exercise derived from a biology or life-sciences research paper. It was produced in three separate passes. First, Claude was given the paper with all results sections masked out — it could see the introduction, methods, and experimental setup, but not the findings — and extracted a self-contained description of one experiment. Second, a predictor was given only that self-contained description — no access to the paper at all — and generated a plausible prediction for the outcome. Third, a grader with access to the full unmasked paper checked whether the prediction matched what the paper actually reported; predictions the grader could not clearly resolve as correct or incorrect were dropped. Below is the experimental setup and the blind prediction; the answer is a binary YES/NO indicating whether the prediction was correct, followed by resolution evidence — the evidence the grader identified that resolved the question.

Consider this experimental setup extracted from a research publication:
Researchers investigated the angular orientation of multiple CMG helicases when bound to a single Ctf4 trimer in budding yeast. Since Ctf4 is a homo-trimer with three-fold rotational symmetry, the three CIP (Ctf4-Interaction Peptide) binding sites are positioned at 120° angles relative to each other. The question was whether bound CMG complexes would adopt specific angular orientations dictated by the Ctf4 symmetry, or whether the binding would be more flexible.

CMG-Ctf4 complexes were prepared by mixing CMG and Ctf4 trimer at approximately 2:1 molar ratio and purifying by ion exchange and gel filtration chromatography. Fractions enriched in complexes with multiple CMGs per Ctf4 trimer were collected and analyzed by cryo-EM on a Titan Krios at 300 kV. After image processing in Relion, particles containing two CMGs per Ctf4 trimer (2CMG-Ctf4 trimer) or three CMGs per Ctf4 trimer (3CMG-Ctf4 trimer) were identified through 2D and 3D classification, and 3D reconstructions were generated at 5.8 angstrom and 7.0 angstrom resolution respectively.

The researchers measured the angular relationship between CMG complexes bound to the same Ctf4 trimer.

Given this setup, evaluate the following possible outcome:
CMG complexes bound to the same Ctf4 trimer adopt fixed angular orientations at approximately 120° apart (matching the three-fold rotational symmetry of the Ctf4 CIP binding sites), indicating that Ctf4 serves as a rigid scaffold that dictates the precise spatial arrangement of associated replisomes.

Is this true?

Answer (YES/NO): YES